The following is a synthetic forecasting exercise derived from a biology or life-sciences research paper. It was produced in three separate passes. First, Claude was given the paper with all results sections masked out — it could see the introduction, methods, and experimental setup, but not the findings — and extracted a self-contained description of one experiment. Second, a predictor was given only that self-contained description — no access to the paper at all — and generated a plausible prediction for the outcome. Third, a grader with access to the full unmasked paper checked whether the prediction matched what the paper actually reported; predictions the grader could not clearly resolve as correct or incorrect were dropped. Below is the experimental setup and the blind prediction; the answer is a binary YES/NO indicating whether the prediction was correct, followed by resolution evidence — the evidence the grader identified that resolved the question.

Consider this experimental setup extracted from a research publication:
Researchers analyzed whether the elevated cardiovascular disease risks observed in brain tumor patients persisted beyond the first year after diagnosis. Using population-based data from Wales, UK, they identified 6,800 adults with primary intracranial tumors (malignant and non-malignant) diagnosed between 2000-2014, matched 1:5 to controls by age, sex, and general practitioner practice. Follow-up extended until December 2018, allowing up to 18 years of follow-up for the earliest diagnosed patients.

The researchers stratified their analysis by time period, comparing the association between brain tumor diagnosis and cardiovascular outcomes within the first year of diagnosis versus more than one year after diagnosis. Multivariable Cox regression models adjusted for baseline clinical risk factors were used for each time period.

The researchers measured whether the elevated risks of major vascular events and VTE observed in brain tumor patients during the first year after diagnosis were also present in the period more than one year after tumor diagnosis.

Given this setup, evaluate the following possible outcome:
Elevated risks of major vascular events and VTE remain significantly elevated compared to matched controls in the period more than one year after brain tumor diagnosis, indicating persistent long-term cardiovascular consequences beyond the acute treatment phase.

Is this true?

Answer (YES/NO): NO